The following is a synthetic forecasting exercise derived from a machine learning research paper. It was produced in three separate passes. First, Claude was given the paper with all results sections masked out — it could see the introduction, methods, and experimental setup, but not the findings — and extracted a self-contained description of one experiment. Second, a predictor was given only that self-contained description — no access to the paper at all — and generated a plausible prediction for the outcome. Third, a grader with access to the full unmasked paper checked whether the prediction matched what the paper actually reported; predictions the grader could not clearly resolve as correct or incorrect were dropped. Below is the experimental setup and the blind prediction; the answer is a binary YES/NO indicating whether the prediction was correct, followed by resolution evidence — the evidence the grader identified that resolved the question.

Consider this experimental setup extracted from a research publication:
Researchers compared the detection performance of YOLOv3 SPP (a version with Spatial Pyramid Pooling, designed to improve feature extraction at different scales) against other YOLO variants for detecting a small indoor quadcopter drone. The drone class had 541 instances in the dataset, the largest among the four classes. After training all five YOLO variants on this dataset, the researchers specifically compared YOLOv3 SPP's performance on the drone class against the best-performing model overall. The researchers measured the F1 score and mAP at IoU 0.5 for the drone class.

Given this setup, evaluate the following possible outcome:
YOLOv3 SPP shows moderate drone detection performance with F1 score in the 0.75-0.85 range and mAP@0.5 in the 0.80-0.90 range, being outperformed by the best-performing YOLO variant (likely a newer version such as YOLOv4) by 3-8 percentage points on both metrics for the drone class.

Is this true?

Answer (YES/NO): NO